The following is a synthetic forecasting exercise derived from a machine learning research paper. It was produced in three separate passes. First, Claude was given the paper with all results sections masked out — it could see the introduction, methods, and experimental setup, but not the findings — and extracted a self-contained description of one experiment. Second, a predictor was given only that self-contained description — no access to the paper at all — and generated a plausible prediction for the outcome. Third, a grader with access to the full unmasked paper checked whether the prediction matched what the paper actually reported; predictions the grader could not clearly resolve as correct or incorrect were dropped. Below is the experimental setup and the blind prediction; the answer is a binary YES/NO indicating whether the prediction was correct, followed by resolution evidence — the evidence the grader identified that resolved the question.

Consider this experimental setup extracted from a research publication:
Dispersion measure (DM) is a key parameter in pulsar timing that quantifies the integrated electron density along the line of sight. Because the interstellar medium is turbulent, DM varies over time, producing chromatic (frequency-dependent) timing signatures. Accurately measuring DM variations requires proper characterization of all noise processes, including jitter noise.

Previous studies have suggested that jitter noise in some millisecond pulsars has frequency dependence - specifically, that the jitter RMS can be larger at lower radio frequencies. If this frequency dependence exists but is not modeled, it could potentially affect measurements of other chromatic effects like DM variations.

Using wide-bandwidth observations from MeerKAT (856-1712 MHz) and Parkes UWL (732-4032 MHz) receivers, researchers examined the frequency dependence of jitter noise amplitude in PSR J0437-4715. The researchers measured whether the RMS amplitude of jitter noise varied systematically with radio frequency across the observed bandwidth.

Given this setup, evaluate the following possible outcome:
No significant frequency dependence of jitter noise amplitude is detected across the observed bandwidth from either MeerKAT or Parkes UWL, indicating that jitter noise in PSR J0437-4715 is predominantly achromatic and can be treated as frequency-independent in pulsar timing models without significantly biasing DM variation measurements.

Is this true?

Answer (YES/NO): NO